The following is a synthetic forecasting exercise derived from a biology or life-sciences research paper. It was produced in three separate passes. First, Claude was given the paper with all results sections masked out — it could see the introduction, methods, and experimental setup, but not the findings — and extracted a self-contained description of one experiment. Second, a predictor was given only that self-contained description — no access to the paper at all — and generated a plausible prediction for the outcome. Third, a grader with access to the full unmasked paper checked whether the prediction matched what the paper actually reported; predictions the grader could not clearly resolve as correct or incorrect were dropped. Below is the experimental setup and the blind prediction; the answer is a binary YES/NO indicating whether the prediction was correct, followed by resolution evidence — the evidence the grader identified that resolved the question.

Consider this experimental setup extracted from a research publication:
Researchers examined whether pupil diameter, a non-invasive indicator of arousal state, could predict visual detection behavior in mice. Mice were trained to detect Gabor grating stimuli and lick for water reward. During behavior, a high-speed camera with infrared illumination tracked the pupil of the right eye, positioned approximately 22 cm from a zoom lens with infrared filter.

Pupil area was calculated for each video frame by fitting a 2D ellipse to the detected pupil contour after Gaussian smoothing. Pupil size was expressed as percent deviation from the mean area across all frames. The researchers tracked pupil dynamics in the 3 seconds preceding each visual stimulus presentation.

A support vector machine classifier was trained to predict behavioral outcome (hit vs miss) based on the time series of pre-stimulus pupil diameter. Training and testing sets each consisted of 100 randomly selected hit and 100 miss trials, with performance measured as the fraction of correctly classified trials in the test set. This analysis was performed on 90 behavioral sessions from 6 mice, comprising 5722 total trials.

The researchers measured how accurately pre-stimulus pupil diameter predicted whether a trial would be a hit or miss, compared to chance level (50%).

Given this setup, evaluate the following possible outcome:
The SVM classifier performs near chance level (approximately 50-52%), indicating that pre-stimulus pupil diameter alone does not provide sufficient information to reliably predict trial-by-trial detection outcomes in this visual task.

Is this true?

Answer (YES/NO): NO